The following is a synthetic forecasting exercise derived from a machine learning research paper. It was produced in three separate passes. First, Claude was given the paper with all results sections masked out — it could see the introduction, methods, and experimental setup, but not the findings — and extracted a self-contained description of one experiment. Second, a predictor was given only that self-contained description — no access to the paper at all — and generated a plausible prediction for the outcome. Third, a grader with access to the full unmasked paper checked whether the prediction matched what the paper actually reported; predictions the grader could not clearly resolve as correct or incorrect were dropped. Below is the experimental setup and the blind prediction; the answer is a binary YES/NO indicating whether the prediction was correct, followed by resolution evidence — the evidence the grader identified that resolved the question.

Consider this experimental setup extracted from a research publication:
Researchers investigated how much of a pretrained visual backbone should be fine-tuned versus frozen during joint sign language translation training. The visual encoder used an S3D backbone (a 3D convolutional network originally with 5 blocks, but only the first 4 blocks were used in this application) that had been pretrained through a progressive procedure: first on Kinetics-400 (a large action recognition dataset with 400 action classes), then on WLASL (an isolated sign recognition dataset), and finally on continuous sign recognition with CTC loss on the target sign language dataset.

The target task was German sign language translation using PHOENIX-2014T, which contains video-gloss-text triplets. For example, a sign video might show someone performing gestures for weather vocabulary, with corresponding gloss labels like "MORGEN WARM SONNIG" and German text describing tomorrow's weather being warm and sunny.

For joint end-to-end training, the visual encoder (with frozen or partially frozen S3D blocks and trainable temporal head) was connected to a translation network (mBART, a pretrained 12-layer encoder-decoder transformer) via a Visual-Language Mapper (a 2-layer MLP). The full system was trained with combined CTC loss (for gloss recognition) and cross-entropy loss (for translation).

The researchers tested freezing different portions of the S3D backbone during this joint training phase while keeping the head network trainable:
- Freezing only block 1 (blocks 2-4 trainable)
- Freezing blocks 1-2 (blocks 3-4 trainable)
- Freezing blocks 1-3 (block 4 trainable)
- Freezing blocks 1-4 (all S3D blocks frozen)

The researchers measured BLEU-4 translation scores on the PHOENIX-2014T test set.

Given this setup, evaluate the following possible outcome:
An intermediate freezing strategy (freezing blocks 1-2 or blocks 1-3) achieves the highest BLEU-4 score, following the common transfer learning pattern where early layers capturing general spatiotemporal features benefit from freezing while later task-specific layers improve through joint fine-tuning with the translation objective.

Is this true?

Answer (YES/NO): NO